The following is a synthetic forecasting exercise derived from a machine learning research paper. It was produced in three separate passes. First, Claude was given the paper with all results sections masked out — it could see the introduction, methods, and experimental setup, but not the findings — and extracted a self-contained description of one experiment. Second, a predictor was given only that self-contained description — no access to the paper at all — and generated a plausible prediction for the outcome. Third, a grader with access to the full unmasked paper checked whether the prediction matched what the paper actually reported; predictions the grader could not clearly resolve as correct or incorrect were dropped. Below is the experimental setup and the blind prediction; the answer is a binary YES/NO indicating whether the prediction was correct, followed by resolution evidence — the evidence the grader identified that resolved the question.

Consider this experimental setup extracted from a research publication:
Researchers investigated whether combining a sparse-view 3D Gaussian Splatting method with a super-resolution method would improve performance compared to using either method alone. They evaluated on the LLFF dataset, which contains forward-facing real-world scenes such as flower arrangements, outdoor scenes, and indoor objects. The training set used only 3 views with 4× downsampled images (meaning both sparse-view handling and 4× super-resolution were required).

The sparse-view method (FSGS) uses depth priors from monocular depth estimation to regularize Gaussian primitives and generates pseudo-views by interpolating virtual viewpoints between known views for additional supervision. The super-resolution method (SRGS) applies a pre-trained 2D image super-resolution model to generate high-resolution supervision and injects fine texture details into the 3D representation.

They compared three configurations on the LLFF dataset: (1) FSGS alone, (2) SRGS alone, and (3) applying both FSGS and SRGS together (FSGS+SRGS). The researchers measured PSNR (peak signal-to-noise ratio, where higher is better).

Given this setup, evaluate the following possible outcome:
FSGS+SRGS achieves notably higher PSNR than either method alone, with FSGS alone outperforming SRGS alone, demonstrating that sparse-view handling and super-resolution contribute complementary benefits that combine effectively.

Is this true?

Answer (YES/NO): YES